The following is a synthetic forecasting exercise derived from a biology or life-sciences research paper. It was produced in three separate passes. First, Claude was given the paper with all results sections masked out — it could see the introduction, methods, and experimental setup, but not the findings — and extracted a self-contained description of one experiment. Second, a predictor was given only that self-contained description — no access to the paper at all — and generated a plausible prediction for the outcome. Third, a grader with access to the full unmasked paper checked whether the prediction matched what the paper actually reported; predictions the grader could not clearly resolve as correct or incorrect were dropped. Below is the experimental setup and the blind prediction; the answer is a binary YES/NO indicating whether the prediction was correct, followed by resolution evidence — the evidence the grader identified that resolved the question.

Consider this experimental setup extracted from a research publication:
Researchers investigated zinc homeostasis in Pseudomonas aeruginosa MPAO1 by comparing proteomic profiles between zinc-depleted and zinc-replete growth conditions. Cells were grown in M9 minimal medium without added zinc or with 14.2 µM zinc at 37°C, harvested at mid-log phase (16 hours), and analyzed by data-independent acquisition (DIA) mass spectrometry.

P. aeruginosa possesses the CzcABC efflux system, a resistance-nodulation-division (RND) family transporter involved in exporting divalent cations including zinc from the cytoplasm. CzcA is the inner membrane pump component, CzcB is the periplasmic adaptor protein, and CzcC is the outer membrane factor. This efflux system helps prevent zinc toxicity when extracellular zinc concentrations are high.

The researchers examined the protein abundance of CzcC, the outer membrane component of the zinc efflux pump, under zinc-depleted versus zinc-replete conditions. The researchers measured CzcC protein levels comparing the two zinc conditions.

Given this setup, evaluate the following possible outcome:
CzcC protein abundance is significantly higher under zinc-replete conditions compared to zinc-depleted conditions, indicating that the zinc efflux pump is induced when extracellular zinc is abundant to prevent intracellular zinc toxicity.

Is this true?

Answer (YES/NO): YES